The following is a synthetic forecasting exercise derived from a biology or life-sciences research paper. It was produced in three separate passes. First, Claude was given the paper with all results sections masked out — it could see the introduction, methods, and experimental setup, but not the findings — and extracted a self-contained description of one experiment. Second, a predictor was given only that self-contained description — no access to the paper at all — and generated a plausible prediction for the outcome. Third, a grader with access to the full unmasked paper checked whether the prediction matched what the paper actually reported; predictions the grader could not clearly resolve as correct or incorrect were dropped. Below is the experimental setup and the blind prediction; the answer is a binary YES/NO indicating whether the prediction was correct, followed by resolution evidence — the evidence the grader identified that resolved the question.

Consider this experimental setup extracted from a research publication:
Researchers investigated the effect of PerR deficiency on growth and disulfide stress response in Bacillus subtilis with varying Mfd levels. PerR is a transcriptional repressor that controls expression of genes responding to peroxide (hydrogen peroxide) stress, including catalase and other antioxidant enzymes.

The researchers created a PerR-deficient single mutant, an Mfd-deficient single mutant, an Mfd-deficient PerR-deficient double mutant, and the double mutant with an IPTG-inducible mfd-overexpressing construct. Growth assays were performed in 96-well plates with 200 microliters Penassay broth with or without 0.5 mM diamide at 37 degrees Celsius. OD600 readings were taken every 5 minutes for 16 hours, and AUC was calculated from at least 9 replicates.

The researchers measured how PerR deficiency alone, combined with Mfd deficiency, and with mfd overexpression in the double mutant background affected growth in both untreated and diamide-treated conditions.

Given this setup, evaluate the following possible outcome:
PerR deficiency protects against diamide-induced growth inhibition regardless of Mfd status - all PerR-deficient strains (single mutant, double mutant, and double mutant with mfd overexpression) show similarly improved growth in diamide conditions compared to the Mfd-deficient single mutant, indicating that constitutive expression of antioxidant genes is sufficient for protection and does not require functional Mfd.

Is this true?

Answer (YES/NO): NO